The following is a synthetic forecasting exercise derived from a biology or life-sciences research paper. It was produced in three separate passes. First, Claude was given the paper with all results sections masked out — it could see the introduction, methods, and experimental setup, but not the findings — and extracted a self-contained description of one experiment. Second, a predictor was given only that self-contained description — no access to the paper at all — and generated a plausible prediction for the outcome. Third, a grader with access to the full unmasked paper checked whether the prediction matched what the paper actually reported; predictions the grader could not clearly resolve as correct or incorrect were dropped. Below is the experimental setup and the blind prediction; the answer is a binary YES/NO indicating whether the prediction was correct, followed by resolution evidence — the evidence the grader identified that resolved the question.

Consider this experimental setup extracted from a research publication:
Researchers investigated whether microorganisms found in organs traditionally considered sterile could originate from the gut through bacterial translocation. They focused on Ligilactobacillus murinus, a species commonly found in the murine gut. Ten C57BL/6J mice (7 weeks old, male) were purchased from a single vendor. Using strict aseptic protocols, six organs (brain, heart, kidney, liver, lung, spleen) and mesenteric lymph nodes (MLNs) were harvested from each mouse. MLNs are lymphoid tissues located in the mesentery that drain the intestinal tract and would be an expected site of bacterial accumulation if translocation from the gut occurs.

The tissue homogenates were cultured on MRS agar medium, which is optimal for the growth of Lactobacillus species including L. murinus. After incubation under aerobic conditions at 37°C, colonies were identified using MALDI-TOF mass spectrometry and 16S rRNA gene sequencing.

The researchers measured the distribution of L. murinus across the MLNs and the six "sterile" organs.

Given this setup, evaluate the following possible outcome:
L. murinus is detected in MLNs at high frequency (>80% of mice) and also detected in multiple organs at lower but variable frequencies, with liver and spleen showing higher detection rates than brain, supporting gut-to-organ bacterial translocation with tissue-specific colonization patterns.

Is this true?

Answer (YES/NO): YES